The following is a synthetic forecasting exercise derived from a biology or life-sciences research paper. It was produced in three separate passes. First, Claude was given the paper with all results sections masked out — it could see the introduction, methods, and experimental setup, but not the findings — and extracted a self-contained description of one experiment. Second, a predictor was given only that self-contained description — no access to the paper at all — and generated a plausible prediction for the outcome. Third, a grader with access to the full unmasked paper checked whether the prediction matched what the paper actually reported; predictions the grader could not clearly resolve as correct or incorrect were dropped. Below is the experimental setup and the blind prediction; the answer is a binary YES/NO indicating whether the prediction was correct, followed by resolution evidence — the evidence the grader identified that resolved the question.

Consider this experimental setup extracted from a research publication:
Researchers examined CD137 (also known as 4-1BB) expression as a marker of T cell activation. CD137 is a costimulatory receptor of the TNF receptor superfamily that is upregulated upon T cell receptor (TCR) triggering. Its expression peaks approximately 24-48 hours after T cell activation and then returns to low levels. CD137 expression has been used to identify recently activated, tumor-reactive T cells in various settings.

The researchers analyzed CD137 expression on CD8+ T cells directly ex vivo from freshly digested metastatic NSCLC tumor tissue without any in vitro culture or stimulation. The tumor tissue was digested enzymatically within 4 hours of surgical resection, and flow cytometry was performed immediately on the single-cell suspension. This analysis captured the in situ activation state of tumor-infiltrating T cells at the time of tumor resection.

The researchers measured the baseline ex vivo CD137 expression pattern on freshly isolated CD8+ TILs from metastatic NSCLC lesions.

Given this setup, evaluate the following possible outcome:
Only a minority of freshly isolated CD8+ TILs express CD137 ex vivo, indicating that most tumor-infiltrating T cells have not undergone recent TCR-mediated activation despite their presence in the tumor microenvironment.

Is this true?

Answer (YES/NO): YES